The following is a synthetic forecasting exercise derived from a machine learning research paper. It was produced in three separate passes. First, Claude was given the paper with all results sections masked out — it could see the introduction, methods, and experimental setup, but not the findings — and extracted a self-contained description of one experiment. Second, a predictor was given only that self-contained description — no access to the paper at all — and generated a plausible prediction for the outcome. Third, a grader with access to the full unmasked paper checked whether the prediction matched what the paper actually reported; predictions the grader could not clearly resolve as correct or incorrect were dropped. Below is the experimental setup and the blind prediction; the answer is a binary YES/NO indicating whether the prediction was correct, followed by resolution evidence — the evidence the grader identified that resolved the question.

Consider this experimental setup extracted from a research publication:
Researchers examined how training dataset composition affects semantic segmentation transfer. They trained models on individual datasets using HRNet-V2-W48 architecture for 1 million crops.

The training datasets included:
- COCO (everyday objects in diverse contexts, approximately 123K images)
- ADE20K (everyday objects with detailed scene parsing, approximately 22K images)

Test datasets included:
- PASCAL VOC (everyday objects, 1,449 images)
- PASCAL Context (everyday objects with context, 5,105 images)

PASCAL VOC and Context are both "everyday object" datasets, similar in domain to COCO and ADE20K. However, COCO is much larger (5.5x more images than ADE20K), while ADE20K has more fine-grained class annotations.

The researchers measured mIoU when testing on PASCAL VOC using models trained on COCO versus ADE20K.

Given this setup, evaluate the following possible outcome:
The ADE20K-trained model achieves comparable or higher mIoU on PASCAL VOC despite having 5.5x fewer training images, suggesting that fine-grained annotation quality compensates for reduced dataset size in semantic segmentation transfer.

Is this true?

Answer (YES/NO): NO